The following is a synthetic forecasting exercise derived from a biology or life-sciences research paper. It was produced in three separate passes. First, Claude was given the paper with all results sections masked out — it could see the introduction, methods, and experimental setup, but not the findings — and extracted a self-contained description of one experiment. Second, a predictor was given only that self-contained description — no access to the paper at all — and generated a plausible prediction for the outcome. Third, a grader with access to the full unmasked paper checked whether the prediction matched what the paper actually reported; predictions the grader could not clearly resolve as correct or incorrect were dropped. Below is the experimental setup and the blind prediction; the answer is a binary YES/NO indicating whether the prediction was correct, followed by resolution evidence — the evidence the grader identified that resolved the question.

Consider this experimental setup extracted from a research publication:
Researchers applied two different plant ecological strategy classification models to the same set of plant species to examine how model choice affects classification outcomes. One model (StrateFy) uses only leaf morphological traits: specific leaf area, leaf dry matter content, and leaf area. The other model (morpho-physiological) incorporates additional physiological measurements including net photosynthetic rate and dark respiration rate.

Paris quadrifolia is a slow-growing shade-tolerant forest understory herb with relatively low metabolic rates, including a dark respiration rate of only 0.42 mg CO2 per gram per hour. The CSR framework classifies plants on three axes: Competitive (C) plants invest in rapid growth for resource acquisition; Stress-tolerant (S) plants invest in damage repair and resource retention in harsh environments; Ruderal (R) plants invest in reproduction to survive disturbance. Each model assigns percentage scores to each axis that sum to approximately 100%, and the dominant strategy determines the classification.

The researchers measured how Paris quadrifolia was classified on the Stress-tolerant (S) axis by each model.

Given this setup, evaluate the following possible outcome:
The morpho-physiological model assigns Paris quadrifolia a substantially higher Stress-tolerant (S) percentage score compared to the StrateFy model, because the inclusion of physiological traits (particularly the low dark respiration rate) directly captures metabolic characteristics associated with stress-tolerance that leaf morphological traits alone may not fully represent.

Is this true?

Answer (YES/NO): YES